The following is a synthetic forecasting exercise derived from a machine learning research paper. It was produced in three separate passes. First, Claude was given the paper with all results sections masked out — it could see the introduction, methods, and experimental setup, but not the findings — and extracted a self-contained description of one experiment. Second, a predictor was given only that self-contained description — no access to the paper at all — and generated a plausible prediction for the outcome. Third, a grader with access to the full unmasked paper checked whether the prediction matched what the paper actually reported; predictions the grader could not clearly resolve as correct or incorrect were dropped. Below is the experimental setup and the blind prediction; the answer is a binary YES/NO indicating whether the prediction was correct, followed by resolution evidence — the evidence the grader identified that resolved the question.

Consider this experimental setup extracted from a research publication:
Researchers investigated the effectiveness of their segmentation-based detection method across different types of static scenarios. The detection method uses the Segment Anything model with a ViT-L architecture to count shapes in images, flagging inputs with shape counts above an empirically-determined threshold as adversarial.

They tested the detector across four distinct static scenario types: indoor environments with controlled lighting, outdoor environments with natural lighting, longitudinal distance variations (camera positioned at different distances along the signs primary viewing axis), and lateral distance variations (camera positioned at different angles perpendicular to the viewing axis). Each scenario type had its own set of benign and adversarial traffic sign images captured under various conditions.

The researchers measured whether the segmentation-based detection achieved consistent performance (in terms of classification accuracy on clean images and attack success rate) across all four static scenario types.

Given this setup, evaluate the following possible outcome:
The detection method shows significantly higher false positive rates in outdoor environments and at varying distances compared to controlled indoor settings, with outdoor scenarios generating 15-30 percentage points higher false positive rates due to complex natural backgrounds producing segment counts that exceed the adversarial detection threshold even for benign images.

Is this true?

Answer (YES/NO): NO